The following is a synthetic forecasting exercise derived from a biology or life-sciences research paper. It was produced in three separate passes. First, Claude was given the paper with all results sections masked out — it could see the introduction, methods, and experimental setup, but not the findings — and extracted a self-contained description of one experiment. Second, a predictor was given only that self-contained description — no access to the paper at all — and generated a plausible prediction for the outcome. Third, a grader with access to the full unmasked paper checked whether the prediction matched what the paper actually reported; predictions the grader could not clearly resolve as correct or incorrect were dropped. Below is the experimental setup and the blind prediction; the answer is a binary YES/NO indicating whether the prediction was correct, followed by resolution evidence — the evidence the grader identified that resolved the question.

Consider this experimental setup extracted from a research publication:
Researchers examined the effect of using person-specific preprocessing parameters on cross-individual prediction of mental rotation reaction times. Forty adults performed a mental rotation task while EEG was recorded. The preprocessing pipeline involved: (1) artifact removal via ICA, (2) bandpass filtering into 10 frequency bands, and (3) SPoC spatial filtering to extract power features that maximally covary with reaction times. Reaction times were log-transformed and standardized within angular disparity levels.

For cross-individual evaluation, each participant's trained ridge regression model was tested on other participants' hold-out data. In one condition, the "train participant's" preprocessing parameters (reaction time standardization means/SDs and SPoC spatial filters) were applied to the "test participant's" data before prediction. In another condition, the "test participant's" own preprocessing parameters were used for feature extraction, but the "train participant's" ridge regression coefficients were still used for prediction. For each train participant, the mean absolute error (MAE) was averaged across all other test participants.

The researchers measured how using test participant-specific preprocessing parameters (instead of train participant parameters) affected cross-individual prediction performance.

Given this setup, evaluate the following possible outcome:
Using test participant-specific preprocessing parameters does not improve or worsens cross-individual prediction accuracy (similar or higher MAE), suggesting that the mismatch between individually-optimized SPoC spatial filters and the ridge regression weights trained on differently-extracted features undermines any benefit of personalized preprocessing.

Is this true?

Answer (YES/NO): NO